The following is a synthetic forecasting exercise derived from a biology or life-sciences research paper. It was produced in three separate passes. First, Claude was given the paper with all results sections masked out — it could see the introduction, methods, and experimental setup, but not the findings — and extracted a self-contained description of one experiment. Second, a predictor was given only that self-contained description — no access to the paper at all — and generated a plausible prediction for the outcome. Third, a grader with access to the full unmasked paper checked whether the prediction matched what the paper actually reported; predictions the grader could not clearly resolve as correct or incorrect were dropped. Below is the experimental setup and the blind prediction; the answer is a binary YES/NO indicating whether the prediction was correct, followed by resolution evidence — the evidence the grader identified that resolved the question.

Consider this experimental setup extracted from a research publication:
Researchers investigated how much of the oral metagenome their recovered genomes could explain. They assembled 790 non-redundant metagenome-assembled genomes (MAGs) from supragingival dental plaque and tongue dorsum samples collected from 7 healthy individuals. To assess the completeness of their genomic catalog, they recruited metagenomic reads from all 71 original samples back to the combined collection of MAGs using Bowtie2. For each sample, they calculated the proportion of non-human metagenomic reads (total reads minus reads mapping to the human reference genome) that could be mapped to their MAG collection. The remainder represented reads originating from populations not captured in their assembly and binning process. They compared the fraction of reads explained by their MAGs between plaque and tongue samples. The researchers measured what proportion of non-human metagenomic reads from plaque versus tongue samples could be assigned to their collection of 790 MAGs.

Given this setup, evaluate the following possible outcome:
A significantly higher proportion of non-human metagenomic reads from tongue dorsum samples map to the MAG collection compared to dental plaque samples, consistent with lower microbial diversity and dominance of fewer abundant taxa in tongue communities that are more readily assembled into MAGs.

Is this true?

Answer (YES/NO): NO